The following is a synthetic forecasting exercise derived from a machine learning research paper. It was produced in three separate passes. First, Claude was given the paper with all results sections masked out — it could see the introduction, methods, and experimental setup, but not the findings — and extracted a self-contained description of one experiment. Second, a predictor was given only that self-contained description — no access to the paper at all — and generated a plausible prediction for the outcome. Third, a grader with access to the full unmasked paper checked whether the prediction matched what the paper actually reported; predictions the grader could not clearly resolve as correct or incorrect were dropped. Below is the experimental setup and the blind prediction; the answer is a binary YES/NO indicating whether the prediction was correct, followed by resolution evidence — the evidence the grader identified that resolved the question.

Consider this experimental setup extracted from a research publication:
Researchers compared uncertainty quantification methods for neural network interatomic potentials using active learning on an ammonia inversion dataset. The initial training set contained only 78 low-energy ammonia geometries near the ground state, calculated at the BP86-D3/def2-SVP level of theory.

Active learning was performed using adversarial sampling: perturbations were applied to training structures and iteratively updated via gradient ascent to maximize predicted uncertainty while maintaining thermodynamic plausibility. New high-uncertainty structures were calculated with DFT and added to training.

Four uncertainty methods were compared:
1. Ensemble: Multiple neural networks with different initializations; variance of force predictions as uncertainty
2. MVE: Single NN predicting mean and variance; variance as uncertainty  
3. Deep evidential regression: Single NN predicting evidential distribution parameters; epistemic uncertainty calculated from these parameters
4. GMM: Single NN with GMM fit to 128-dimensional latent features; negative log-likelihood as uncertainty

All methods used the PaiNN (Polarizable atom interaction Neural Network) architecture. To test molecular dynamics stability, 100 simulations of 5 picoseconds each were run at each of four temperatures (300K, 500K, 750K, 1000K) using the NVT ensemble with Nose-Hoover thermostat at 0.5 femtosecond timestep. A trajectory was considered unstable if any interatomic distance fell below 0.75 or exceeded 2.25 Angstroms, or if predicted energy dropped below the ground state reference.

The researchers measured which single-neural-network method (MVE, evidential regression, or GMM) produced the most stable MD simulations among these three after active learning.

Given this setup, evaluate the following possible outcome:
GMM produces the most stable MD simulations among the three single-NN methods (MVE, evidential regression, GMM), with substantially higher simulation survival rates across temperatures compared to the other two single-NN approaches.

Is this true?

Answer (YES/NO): YES